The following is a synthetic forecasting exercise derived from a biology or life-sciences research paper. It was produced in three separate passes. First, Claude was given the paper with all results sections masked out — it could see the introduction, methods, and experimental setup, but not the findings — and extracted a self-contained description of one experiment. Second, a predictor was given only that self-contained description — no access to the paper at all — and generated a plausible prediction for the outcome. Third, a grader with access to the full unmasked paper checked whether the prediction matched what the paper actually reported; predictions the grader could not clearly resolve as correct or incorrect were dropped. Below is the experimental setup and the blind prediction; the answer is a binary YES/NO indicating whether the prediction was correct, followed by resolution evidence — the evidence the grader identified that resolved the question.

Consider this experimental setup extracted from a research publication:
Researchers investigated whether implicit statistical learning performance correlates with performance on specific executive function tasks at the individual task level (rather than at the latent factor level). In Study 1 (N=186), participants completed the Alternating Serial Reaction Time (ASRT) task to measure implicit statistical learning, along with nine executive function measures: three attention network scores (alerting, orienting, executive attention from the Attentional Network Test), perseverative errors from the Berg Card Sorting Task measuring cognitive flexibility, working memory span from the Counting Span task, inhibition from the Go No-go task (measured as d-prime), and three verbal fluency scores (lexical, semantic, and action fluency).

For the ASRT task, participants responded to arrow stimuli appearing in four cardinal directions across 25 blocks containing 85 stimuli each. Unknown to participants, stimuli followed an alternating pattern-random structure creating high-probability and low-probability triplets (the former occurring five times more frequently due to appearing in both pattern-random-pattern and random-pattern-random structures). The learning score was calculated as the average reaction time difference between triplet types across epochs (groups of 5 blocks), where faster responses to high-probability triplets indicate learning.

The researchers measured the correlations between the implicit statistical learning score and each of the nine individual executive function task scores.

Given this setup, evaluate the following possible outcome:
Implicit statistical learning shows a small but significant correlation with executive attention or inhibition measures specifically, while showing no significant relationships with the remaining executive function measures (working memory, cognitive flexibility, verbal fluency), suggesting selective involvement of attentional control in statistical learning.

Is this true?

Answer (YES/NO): NO